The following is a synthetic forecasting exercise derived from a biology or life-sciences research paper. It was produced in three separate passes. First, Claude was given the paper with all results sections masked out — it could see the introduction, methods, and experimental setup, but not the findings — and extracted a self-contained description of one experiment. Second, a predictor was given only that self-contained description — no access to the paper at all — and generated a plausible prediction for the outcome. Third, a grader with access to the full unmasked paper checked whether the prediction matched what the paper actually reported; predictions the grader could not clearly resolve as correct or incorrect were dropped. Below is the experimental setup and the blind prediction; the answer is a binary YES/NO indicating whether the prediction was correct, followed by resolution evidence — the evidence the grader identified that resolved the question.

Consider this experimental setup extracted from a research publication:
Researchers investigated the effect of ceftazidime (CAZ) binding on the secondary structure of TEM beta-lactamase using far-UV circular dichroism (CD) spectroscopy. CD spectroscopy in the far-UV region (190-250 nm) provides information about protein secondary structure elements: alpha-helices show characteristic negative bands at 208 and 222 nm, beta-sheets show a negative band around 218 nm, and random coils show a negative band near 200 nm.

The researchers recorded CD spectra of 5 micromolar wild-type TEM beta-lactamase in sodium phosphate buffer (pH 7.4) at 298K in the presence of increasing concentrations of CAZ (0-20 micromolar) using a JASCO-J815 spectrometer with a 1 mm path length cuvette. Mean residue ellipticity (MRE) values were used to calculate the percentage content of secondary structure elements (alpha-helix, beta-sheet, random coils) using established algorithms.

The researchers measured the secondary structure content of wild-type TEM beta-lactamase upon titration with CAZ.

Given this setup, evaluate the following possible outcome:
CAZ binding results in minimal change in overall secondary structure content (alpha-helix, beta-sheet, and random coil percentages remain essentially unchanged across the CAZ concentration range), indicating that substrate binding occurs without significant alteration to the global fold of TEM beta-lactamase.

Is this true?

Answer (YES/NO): NO